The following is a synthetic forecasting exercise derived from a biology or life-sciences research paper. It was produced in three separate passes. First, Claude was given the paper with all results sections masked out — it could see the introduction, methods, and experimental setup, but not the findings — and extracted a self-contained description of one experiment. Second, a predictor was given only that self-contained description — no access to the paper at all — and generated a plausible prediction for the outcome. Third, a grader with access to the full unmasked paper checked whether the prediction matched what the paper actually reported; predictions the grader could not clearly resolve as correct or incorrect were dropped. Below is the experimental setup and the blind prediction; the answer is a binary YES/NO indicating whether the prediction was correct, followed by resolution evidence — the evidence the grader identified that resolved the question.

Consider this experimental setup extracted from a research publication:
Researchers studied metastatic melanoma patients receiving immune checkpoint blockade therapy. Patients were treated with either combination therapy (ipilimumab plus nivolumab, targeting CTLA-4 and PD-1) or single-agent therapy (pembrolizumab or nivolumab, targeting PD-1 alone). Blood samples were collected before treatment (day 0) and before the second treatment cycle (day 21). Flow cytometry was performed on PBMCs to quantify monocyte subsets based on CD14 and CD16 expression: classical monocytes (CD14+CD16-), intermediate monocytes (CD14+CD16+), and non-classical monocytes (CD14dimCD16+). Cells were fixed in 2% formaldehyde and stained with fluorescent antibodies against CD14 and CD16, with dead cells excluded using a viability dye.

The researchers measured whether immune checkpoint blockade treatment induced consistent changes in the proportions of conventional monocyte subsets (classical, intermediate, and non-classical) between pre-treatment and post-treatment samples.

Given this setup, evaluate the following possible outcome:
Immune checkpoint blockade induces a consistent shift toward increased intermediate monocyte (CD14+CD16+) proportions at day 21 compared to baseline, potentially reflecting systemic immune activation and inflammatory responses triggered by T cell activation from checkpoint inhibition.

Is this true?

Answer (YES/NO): NO